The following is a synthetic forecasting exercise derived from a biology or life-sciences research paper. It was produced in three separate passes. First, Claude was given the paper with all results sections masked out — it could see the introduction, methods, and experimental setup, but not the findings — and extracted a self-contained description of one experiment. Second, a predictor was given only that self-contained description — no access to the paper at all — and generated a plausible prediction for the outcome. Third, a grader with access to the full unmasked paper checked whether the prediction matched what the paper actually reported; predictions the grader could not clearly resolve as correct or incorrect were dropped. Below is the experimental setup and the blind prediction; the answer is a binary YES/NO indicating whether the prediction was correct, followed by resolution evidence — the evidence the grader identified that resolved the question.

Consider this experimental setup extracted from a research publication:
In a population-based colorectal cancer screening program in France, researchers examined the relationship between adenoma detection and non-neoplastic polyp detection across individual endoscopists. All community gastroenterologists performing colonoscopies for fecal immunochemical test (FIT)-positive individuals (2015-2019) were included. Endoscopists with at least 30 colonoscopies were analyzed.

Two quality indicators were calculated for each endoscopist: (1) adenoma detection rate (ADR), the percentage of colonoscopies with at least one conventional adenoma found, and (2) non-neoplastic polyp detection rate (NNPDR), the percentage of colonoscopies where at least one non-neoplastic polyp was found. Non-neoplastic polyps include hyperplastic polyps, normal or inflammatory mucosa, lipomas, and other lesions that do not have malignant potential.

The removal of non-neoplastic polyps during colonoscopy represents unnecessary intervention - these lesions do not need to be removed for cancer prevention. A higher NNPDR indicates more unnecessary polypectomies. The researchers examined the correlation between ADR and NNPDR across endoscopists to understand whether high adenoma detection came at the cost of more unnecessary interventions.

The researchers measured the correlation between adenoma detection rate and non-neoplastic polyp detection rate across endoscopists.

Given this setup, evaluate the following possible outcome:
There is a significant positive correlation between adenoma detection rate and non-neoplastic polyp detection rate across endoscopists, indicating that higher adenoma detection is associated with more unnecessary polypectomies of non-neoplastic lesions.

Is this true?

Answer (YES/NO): YES